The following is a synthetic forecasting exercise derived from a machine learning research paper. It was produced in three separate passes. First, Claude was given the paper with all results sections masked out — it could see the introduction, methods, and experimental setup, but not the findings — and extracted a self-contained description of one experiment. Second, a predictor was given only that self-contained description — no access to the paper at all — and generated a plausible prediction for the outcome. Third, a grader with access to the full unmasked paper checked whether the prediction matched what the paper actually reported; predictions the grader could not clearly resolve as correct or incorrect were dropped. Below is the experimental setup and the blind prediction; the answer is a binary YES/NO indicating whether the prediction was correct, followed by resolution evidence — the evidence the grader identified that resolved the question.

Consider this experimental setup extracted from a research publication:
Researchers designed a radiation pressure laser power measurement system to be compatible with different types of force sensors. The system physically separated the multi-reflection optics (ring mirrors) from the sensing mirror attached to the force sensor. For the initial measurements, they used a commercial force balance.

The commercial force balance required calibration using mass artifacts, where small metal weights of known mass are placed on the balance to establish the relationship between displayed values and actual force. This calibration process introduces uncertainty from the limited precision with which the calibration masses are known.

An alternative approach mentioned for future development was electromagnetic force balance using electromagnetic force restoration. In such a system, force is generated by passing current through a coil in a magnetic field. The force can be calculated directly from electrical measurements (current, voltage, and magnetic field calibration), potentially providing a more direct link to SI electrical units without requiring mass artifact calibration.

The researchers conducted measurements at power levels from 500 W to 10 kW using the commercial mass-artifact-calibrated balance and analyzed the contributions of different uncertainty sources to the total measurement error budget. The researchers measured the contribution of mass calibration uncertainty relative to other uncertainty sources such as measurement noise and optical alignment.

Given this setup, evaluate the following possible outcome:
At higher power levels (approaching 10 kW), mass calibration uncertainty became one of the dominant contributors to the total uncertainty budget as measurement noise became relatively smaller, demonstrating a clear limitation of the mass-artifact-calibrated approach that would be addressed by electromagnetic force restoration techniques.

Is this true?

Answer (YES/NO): NO